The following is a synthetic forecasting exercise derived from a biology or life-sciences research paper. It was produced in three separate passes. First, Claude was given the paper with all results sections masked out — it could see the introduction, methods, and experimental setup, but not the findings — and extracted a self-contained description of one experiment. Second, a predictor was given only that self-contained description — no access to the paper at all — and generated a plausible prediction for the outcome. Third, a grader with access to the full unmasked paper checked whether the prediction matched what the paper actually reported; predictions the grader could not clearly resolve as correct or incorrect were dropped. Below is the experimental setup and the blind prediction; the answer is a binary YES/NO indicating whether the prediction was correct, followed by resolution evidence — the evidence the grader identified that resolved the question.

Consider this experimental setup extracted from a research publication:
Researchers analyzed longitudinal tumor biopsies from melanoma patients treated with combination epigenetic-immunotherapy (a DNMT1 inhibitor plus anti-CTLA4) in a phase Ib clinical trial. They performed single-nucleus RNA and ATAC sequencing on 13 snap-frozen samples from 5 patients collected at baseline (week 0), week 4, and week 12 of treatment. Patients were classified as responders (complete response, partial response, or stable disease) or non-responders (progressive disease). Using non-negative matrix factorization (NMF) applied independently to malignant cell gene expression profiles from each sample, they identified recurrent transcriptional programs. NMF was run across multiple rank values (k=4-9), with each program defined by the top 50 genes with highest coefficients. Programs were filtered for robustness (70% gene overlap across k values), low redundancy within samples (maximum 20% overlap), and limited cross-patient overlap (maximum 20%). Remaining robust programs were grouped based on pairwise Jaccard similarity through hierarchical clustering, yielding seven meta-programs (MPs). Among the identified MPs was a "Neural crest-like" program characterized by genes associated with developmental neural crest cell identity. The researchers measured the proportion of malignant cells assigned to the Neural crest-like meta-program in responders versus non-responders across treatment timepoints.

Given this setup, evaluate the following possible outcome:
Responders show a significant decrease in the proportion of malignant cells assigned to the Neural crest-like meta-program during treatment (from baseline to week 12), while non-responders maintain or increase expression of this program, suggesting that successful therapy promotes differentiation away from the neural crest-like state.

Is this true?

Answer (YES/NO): NO